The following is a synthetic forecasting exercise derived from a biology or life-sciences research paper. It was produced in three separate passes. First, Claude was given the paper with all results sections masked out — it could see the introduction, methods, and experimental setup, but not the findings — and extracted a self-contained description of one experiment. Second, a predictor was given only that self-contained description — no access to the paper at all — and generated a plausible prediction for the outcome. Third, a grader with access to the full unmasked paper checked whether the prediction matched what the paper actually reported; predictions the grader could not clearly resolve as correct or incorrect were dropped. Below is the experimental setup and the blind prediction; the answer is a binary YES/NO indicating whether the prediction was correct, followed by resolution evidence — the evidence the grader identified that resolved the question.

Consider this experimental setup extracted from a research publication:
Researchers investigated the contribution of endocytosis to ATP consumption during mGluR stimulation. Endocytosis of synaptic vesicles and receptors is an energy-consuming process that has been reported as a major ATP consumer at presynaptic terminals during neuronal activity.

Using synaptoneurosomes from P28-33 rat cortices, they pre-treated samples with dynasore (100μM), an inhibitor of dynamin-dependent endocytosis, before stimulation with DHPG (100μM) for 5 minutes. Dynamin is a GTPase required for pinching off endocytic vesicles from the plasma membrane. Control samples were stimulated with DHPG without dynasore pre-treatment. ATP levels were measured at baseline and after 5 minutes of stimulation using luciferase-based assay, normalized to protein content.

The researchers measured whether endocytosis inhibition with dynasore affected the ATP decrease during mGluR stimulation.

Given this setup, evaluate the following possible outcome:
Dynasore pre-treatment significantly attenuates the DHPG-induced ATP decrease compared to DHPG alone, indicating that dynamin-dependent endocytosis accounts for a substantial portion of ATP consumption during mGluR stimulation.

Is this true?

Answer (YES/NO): NO